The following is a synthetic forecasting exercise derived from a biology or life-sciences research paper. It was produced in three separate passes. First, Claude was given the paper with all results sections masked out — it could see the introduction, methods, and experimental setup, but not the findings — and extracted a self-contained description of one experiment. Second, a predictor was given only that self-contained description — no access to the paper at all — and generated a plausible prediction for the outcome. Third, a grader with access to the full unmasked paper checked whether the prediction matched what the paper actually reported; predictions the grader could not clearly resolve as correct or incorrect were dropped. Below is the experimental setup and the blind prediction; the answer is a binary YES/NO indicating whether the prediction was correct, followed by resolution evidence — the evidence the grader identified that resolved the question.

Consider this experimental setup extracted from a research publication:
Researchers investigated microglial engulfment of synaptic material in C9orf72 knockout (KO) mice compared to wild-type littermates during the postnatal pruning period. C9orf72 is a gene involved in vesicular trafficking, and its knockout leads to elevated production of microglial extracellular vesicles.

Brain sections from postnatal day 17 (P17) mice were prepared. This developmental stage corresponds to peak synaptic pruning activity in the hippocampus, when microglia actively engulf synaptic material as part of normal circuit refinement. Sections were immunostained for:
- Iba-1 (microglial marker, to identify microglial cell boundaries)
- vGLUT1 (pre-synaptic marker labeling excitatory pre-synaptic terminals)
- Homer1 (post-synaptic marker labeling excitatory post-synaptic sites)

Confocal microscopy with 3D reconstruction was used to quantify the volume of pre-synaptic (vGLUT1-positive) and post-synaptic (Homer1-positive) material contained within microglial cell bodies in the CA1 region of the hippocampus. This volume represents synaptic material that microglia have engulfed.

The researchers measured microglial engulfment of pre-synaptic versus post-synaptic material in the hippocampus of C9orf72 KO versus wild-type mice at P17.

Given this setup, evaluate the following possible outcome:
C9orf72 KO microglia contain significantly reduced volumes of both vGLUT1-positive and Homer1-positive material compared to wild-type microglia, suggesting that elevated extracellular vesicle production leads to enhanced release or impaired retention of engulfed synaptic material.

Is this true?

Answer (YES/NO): NO